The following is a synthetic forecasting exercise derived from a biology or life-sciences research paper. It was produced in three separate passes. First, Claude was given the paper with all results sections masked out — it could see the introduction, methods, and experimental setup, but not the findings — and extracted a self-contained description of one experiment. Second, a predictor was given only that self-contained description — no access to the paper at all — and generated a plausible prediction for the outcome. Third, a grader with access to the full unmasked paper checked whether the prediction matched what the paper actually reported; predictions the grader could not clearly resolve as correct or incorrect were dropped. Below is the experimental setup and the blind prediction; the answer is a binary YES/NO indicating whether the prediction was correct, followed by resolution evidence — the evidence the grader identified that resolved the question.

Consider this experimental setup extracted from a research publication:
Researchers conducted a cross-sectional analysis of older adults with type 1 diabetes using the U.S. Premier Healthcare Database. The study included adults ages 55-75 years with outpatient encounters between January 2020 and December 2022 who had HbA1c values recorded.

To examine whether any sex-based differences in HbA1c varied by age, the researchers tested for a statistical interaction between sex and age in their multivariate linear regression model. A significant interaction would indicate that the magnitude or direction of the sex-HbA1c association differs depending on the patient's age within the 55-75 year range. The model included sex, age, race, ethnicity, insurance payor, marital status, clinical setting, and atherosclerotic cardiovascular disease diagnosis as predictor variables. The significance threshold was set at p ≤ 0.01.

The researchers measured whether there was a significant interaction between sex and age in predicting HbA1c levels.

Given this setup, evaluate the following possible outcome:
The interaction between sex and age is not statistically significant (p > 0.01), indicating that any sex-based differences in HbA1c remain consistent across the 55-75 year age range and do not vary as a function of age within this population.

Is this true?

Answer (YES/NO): NO